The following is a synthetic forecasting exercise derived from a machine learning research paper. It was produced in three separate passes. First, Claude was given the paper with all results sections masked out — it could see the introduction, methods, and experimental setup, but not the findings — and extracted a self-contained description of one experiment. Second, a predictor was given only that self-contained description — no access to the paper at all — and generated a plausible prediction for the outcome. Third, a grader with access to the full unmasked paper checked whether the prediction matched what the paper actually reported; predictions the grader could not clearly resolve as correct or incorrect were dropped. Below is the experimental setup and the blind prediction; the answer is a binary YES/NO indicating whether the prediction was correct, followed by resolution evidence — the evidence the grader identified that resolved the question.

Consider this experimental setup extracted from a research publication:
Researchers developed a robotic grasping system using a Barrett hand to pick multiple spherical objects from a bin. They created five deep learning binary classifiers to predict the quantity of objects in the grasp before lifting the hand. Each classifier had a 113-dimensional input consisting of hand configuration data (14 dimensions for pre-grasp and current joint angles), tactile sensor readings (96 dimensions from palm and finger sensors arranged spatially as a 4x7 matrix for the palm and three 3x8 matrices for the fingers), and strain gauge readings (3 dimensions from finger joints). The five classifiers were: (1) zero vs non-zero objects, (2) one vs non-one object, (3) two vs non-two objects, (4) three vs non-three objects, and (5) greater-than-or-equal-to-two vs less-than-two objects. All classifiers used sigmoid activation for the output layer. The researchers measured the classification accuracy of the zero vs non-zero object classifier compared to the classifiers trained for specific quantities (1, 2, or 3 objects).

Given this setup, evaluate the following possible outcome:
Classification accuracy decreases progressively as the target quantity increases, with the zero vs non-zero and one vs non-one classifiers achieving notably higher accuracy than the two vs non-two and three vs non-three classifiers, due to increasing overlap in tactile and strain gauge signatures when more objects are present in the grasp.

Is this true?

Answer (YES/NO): NO